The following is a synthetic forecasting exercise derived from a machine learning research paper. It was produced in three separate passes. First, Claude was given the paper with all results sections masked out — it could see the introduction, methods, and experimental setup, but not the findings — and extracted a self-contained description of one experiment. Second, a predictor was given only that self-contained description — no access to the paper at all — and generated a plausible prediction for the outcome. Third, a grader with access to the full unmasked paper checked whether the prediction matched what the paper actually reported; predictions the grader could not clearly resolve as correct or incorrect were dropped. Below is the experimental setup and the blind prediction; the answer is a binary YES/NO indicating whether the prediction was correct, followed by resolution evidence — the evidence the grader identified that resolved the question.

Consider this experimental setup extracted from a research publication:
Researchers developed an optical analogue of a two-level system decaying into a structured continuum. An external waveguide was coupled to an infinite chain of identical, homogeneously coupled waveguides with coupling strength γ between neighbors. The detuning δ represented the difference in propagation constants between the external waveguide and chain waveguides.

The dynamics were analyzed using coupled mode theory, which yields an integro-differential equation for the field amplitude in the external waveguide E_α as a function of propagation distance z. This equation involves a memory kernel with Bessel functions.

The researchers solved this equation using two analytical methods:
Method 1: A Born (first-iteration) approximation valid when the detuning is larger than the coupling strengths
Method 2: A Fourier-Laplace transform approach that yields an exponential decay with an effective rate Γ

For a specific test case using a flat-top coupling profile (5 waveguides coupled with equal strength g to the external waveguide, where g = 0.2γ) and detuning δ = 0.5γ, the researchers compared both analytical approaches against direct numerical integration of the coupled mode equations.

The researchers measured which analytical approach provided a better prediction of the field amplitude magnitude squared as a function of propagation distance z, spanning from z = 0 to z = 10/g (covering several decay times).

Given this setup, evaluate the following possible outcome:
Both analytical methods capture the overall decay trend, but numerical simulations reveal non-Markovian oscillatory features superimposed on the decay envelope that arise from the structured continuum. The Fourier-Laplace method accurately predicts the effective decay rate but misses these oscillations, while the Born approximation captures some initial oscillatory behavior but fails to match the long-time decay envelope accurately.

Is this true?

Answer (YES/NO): NO